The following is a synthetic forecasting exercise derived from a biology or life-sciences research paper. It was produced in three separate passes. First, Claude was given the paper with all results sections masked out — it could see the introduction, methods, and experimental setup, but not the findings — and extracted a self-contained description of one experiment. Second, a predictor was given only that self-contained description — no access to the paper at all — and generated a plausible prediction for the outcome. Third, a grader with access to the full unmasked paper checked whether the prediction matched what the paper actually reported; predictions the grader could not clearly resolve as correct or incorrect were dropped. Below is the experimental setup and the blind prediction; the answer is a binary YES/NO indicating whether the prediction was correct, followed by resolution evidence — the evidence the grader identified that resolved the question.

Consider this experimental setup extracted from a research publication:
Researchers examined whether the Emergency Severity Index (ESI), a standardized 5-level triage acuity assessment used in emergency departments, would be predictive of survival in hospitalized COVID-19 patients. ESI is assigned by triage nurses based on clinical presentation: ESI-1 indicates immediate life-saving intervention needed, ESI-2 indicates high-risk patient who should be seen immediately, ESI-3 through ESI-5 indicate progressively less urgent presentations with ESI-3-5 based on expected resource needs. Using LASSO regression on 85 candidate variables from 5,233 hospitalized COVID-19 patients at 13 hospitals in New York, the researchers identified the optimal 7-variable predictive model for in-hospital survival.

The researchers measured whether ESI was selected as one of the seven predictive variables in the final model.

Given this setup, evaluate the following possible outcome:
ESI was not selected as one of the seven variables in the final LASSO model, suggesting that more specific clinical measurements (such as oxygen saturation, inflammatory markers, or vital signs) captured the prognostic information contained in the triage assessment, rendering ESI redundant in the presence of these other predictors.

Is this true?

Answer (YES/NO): NO